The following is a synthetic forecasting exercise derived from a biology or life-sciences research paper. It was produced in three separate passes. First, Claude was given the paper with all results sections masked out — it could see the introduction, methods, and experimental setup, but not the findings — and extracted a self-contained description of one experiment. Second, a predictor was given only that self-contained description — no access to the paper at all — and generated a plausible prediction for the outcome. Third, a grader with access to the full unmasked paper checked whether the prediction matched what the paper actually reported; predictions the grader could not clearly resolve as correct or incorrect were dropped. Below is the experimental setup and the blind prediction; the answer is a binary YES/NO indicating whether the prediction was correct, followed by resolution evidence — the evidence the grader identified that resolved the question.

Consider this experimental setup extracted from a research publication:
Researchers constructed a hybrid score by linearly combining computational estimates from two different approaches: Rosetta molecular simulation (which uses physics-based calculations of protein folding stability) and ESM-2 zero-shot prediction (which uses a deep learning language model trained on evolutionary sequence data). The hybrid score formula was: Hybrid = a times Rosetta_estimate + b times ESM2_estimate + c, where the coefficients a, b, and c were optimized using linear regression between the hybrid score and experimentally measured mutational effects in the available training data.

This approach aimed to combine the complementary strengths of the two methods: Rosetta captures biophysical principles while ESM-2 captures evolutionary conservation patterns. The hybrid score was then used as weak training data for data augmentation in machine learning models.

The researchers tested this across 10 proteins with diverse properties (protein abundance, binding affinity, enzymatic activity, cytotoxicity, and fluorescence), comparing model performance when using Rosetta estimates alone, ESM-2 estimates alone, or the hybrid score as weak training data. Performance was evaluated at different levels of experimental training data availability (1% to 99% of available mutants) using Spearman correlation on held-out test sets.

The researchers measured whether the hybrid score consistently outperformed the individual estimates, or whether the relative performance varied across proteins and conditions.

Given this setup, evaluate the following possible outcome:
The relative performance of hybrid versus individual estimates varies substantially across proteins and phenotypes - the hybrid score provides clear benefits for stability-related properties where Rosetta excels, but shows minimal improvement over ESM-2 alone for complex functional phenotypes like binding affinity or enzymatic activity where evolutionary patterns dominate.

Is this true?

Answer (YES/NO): NO